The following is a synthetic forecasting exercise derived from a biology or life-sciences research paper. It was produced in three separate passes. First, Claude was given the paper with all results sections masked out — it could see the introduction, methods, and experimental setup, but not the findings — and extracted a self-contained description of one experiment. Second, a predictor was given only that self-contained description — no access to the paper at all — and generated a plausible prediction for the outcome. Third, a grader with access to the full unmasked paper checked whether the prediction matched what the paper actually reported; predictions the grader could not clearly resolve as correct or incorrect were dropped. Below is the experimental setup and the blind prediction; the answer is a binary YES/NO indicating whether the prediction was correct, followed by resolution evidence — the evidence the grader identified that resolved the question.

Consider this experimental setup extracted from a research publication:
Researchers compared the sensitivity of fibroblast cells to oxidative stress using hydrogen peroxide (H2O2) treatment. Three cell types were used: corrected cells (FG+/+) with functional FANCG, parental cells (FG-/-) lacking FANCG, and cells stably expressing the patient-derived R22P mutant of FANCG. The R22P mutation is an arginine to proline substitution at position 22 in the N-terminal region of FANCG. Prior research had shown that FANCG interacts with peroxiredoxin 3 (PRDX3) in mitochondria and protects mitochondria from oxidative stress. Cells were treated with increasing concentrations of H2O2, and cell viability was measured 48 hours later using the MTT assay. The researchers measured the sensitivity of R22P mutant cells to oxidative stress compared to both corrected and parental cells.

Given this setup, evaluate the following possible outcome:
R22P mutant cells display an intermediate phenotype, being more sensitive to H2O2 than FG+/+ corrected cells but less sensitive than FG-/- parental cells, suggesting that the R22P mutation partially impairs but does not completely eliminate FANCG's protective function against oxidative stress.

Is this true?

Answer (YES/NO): NO